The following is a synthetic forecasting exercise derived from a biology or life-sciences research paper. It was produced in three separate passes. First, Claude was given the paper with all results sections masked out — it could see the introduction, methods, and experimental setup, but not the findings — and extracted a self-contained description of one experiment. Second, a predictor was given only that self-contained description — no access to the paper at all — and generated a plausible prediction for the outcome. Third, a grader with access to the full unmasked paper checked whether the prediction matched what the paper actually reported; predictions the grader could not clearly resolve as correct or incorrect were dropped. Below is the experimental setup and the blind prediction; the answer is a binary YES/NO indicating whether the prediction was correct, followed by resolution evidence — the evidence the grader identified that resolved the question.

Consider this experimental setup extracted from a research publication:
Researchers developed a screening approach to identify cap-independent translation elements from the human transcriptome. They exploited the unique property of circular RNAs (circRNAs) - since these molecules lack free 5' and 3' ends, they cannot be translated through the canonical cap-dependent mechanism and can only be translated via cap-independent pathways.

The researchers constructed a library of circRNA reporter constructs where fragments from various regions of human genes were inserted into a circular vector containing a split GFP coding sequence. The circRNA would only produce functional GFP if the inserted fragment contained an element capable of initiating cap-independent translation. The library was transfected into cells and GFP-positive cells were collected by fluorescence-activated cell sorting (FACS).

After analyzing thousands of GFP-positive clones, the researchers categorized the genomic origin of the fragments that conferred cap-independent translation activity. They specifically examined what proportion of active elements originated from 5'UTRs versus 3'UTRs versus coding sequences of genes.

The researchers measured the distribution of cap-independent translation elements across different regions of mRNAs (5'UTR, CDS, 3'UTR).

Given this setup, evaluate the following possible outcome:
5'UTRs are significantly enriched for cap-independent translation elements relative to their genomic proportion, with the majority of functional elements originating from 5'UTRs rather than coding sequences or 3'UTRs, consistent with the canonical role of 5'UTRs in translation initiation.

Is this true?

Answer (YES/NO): NO